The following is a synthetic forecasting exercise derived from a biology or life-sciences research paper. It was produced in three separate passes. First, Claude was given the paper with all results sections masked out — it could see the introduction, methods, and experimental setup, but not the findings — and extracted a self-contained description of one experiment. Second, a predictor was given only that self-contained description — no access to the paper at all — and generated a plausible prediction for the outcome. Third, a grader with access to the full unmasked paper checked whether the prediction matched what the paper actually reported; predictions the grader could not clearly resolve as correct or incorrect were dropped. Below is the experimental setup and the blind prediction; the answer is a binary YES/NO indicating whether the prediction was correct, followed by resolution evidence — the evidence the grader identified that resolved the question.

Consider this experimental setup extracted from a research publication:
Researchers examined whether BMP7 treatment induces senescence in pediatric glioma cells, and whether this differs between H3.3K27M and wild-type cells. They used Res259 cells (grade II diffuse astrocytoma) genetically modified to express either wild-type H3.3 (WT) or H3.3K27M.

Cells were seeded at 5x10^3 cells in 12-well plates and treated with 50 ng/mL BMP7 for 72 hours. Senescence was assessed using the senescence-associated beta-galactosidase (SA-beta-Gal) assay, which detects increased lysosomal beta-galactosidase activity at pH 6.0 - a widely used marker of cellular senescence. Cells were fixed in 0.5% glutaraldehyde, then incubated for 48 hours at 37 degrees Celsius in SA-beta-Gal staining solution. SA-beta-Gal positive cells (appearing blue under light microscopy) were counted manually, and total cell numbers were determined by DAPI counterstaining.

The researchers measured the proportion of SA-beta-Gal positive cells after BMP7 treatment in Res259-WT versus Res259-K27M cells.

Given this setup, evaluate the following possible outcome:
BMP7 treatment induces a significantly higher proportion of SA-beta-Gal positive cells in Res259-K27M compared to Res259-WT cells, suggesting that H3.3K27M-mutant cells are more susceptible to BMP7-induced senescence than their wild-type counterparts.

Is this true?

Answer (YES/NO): NO